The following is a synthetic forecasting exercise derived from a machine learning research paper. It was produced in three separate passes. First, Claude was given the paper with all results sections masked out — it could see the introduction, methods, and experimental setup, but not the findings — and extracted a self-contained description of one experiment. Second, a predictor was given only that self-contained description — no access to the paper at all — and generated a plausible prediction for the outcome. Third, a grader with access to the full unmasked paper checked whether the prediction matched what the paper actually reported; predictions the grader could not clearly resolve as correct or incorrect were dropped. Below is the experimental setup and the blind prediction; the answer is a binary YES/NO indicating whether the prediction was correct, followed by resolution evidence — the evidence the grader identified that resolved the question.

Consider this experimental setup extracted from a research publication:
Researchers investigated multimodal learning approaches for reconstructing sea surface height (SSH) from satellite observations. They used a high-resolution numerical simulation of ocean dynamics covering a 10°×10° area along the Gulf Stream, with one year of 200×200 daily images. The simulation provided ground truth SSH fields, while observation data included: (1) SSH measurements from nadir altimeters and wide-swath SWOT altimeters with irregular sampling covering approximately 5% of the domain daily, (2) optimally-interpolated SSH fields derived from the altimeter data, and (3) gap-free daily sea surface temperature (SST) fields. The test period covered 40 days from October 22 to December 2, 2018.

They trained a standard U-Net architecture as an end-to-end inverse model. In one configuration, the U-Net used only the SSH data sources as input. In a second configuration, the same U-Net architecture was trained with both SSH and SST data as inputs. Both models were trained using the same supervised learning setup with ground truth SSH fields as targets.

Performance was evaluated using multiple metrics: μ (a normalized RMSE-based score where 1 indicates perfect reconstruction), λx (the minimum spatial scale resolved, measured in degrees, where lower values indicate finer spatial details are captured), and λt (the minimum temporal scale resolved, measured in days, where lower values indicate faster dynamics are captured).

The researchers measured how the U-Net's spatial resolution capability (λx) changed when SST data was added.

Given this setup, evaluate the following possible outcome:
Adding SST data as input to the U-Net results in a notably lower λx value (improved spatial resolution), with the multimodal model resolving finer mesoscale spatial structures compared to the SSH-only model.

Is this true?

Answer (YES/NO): NO